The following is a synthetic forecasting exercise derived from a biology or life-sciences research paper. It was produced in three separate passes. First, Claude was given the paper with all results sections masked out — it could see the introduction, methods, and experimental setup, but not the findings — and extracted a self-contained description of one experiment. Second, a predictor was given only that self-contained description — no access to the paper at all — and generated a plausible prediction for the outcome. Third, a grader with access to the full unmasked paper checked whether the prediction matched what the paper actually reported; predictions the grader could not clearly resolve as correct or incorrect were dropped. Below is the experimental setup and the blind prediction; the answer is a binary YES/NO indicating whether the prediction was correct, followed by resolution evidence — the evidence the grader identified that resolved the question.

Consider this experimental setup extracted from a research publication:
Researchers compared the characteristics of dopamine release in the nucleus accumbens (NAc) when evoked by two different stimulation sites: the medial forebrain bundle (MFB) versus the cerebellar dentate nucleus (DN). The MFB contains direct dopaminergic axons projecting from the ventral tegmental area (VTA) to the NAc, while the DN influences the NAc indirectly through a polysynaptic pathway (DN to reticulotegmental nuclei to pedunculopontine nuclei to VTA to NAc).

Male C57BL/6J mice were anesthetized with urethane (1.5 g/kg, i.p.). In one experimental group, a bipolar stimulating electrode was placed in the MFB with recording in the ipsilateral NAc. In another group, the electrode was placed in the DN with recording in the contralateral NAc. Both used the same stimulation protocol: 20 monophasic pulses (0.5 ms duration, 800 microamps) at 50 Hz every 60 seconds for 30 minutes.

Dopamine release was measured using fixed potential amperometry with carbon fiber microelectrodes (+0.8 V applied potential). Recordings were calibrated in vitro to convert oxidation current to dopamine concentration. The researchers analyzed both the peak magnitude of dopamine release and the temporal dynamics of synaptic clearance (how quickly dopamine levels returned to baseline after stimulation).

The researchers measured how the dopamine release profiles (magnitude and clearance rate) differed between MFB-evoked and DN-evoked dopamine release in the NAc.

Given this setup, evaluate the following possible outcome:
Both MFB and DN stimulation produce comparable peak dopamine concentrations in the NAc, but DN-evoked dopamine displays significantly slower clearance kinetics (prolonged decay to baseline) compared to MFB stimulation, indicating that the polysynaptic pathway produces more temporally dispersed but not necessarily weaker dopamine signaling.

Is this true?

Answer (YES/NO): NO